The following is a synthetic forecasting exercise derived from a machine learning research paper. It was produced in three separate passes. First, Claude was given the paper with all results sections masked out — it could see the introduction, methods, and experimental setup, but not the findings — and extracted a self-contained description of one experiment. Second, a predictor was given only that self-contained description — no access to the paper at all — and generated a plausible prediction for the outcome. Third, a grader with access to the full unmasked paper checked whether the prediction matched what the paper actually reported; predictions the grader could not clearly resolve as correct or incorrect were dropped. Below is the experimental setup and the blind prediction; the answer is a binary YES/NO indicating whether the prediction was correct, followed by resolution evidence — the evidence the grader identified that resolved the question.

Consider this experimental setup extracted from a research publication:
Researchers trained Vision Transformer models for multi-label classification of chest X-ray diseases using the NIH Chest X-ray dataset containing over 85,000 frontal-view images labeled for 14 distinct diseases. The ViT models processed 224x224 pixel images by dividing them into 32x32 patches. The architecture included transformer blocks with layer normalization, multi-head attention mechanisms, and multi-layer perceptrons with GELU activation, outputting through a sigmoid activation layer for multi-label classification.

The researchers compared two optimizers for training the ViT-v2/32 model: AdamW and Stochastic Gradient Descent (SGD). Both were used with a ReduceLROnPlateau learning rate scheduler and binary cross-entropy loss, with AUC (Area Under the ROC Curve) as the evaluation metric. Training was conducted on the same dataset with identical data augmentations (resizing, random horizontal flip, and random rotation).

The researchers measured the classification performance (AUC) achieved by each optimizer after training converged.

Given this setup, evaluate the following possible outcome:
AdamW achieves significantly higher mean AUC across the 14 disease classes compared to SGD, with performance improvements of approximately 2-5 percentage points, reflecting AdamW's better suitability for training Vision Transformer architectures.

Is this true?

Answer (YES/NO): NO